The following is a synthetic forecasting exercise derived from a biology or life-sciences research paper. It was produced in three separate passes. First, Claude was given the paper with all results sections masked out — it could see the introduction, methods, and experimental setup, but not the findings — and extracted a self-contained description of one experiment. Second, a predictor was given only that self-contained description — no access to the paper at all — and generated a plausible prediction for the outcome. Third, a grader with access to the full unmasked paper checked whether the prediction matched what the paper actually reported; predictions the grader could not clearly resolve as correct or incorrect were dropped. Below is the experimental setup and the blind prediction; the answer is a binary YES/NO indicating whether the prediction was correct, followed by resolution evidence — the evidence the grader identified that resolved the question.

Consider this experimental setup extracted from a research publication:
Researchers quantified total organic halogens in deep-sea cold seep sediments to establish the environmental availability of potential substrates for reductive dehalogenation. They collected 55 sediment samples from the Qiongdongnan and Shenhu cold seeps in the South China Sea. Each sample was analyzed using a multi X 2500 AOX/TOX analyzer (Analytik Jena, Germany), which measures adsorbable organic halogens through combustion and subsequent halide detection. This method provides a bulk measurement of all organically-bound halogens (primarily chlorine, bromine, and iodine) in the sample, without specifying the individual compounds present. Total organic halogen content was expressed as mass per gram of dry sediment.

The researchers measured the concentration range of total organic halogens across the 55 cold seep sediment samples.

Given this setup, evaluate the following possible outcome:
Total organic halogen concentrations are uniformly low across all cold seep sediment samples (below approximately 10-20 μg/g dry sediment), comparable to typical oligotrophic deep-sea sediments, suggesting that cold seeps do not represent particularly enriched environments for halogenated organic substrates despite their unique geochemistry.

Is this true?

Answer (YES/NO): NO